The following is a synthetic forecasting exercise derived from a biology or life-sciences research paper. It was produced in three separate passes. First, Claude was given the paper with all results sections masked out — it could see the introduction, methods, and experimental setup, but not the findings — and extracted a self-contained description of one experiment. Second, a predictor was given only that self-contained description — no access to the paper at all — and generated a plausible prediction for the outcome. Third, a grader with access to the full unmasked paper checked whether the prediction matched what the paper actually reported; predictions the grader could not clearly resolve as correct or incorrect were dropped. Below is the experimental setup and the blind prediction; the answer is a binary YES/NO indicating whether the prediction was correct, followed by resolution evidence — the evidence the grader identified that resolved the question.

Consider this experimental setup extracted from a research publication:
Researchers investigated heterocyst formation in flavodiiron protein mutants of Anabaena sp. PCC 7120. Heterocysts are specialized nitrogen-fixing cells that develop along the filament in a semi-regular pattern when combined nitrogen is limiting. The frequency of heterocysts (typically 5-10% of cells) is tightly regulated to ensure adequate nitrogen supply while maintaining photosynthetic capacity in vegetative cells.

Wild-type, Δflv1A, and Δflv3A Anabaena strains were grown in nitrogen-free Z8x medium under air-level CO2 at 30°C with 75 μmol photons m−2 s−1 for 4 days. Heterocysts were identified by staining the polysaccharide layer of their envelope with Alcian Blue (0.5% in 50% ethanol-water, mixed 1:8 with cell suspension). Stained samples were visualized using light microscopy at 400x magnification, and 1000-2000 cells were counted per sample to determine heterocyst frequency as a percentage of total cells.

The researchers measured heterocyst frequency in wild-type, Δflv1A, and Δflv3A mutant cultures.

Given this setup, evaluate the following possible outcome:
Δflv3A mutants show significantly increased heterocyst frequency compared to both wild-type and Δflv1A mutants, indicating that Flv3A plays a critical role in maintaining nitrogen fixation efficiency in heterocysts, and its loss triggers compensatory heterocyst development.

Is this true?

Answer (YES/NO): NO